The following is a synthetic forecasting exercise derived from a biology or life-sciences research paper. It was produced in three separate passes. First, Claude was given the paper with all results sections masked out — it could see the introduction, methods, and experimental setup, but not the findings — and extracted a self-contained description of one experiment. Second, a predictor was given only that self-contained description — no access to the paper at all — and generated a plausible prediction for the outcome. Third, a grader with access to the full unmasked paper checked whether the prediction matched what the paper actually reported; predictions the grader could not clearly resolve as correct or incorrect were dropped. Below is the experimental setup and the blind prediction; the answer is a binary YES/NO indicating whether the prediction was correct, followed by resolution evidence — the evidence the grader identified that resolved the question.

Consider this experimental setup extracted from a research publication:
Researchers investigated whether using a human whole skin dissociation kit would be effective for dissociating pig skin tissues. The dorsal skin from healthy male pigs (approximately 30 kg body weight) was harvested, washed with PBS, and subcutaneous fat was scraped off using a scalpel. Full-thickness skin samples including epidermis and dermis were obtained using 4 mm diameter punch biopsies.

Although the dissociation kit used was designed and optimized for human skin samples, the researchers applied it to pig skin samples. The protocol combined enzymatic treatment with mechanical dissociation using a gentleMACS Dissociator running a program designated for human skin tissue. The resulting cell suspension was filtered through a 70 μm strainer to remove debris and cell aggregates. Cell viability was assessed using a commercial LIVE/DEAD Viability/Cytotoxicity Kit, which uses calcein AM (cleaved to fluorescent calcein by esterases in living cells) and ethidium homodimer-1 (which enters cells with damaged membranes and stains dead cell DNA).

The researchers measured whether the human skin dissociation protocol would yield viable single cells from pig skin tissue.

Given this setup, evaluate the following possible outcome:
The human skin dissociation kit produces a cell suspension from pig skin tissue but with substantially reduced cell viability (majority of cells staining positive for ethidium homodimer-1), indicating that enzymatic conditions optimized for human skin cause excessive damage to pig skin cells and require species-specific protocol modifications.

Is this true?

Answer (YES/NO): NO